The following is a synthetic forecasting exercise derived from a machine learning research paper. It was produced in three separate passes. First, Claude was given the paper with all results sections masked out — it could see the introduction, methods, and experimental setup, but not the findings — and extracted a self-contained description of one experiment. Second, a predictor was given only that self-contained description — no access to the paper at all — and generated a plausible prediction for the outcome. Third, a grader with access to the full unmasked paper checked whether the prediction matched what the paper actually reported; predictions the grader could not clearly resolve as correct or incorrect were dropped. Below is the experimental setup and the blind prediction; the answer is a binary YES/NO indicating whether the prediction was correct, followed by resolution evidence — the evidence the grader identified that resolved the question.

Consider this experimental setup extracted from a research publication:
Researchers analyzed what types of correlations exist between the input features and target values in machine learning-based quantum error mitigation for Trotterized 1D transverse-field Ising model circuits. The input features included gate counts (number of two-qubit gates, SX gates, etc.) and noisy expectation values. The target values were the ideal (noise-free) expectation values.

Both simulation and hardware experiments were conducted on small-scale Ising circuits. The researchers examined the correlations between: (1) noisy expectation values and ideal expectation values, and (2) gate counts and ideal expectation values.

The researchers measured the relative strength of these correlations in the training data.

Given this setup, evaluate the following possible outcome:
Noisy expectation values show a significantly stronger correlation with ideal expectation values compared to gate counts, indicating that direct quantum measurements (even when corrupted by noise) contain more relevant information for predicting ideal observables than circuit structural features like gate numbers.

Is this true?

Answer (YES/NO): YES